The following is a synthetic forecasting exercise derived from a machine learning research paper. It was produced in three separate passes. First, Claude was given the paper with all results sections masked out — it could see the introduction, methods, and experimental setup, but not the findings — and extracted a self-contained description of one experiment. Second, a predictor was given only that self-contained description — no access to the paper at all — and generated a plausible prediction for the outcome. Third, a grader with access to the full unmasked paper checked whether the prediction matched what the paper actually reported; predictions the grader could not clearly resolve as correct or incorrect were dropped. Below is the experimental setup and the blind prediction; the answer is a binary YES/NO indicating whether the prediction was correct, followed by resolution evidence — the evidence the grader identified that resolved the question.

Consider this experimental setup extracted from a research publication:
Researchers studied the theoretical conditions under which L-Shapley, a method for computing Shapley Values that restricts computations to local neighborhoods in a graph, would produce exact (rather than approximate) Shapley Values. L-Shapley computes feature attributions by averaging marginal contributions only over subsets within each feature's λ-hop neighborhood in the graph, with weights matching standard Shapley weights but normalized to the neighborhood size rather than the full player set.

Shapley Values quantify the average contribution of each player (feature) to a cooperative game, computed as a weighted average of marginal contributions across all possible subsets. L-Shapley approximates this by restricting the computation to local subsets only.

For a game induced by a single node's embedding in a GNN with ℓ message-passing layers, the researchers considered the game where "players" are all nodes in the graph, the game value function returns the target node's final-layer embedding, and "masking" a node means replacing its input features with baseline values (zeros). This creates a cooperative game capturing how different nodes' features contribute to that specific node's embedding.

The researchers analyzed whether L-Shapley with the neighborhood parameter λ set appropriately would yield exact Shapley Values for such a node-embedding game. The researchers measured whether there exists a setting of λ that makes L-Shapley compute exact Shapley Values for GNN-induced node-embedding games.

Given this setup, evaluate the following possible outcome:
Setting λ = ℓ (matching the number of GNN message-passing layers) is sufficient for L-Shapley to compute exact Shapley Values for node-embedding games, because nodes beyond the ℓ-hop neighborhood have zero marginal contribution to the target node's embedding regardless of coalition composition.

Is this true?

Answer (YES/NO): YES